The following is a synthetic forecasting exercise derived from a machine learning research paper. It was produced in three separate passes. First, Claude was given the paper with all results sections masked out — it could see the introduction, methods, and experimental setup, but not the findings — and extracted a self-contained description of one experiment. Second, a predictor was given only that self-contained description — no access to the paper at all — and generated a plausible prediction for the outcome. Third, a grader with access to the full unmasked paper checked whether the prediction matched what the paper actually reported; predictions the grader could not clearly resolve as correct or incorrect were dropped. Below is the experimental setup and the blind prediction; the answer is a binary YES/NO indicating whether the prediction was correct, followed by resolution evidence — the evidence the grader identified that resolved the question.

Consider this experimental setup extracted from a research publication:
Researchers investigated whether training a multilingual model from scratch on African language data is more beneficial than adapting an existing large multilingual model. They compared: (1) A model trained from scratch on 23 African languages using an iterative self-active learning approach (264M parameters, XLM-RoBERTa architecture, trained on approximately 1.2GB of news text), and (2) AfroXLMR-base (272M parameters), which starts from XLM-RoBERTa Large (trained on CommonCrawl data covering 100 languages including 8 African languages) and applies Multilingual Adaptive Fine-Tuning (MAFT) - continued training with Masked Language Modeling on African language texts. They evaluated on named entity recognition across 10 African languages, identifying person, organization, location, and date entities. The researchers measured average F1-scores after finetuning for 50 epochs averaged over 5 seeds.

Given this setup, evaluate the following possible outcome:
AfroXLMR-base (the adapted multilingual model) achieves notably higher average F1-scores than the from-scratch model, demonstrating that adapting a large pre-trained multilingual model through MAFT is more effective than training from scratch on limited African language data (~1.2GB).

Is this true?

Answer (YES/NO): NO